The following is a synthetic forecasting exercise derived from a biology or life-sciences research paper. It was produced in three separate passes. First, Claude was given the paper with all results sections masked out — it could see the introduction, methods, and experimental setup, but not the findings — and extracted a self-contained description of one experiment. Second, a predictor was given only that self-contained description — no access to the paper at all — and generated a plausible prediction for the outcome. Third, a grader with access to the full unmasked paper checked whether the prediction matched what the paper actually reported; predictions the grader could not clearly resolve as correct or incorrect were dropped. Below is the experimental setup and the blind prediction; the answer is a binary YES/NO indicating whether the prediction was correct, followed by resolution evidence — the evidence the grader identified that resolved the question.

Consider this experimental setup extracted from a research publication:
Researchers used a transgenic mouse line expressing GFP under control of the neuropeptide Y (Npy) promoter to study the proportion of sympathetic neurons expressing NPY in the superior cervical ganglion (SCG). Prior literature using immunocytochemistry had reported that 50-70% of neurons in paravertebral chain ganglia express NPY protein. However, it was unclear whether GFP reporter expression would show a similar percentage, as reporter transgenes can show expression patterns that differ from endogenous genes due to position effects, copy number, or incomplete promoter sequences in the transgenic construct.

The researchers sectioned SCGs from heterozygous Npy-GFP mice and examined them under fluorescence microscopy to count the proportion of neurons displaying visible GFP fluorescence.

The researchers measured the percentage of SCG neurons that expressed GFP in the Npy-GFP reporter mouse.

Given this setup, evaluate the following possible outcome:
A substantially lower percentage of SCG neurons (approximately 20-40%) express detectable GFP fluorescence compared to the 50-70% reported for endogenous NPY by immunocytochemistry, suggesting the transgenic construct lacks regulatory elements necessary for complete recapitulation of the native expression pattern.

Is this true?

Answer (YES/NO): NO